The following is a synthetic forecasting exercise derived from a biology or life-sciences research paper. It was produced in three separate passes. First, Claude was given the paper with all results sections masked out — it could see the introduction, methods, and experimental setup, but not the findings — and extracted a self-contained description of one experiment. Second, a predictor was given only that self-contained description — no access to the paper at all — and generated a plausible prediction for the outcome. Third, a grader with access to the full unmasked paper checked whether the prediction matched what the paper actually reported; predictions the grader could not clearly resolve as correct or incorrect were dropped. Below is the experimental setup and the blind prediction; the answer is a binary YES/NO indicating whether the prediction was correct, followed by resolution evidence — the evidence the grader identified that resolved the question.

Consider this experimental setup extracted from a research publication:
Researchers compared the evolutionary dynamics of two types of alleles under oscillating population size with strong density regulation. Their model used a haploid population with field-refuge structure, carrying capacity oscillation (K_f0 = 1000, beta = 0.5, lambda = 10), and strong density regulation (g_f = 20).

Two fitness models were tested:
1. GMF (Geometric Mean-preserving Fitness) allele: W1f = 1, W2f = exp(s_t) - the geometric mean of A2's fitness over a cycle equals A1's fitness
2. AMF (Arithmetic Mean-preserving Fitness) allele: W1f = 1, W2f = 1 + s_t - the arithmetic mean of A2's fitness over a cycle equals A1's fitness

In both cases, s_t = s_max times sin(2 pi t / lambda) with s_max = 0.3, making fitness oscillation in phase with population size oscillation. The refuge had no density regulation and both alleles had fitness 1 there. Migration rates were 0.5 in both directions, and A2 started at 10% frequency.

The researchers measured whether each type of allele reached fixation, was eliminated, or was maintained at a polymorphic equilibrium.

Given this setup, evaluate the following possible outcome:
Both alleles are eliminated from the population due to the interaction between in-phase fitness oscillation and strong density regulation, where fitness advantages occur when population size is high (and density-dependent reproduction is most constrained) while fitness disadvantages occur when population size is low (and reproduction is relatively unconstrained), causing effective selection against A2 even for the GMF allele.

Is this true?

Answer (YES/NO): NO